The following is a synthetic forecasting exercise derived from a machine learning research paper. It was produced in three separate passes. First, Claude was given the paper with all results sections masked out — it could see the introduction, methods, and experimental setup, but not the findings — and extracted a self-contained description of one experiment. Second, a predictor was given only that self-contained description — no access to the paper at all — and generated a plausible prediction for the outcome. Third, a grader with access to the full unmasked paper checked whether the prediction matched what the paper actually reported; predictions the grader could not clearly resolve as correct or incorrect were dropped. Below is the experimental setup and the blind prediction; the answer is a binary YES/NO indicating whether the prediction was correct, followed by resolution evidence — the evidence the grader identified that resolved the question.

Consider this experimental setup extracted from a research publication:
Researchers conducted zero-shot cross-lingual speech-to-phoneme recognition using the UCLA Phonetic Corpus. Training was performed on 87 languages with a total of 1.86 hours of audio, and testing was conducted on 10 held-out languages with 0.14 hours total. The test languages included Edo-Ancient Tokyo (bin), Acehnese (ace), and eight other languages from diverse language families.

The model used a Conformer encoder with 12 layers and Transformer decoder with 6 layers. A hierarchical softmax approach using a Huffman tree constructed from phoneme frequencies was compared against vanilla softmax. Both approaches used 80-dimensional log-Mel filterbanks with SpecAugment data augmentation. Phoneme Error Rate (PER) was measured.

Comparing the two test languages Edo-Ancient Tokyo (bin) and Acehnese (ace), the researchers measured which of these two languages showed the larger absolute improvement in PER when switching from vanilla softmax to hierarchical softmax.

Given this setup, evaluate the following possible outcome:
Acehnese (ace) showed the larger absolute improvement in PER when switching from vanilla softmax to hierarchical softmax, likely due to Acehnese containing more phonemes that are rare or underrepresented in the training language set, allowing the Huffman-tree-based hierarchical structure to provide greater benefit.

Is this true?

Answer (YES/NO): NO